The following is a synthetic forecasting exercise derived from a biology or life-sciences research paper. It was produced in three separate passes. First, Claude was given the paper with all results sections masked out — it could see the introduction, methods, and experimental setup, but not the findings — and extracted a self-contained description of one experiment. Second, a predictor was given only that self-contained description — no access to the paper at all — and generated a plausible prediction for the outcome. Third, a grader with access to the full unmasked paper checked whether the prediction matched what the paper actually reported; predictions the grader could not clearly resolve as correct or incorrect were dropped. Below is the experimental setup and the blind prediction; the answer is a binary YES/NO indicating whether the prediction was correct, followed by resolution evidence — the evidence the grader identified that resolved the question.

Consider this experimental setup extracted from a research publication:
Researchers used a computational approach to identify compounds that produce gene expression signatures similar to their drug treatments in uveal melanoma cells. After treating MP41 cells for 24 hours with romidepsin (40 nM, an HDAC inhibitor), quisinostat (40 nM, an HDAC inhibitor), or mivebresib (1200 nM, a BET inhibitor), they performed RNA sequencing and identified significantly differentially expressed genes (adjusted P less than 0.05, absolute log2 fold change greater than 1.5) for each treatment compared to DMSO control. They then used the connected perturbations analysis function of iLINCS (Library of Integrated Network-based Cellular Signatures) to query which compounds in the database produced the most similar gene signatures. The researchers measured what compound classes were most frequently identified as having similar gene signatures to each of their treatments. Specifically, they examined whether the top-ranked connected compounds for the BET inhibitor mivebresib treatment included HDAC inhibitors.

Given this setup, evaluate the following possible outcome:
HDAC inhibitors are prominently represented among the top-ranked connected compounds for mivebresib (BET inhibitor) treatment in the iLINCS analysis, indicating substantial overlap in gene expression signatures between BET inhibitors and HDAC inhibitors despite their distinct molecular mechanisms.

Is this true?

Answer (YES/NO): YES